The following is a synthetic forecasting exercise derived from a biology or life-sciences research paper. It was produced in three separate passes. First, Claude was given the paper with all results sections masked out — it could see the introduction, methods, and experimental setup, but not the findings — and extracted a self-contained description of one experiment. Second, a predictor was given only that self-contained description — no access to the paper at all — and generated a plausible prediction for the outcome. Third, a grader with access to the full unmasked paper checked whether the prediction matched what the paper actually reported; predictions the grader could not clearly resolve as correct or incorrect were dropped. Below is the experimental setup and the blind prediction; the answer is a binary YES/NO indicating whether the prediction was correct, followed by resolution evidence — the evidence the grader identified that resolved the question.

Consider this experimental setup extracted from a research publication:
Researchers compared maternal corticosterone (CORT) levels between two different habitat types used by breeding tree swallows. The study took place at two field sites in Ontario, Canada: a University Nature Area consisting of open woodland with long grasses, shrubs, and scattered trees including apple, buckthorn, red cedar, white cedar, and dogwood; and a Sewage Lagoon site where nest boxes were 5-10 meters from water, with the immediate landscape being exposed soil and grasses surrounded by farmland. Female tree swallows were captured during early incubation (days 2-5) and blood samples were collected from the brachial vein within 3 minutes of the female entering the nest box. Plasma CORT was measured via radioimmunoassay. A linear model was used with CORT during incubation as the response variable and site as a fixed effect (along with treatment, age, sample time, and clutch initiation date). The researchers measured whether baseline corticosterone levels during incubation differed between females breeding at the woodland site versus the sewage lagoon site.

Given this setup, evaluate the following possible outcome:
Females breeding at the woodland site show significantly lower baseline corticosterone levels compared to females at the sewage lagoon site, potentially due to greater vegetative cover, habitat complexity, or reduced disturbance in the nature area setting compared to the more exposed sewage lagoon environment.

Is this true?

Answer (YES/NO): YES